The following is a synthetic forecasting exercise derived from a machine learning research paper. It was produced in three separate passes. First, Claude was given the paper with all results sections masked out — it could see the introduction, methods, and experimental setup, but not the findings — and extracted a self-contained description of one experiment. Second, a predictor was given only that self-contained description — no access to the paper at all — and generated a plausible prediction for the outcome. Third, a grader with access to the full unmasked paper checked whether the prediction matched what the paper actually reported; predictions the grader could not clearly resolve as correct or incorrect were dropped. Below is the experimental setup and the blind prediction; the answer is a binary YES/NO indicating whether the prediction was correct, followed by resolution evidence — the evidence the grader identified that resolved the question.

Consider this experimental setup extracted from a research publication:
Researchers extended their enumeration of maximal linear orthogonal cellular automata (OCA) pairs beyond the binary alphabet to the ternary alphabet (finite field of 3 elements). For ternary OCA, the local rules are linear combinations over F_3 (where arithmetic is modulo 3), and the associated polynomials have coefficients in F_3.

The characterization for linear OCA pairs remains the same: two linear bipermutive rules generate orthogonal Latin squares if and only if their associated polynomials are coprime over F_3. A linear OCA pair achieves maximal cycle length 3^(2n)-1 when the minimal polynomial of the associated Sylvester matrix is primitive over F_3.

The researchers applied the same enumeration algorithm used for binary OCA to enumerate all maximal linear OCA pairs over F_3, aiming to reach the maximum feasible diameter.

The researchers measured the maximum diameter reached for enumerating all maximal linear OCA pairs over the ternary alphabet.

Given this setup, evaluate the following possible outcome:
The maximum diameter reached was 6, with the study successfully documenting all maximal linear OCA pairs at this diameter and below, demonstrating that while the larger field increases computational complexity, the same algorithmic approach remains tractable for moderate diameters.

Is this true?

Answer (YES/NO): NO